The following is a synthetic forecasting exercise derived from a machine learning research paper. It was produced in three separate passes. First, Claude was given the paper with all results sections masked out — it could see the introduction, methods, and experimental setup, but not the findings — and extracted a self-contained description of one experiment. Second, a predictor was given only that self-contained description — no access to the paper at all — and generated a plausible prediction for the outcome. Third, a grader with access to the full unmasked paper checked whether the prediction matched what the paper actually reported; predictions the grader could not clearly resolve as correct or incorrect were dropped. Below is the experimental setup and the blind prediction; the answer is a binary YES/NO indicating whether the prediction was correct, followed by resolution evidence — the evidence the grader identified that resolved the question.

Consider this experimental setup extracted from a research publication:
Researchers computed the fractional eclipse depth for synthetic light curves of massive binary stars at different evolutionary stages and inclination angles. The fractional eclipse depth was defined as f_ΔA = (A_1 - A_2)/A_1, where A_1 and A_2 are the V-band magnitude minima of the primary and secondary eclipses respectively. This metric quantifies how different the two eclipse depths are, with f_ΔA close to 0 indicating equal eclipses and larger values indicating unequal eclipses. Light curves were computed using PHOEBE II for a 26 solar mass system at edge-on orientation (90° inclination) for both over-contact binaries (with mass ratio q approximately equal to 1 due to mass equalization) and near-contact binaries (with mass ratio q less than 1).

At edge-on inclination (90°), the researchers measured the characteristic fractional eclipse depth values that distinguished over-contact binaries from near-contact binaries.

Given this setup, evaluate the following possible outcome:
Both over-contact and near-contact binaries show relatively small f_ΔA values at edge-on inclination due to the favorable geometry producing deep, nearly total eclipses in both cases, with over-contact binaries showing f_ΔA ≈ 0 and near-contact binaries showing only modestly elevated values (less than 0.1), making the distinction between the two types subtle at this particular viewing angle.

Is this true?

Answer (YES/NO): NO